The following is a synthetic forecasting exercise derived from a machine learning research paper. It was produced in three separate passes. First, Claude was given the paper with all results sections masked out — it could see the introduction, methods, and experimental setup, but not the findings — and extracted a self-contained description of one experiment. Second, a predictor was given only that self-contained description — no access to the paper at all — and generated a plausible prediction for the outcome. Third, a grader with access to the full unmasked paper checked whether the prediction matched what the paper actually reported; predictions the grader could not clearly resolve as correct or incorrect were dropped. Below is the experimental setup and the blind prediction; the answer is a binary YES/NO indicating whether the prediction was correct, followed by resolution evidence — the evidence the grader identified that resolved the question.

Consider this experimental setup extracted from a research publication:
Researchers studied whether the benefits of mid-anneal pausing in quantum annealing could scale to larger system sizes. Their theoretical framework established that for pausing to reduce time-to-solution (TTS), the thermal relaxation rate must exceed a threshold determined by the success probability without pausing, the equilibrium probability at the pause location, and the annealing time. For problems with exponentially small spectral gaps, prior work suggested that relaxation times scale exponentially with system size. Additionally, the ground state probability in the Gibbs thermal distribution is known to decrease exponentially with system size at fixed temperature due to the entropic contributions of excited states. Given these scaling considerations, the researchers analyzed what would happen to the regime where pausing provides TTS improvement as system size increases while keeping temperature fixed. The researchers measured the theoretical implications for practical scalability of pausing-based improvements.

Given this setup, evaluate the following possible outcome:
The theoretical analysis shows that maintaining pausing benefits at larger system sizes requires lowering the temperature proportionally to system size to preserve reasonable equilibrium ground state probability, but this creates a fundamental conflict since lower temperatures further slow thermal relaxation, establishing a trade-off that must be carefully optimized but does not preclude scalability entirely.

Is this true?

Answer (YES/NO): NO